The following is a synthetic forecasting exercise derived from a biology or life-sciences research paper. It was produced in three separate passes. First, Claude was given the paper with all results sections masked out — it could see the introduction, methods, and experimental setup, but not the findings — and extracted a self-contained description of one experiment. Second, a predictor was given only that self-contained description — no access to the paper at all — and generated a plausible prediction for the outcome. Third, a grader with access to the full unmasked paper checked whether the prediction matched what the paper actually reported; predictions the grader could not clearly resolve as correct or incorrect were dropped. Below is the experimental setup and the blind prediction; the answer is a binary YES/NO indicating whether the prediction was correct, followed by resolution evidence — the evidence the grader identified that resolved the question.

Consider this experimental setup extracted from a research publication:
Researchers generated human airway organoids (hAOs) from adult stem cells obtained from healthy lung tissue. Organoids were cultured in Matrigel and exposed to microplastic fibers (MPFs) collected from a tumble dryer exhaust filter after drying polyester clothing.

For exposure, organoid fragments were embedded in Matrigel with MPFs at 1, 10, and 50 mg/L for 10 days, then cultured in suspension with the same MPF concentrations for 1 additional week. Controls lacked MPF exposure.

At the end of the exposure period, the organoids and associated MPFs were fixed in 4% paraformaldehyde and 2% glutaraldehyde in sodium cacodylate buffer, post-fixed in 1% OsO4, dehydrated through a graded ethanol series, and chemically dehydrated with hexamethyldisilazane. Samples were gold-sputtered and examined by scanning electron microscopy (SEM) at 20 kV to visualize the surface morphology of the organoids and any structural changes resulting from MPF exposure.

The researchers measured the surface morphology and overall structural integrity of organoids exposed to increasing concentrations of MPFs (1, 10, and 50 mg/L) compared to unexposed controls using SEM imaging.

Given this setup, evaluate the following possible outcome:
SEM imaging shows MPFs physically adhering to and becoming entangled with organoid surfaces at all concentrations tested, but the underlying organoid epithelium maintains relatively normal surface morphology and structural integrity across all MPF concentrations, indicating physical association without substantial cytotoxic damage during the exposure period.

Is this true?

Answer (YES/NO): YES